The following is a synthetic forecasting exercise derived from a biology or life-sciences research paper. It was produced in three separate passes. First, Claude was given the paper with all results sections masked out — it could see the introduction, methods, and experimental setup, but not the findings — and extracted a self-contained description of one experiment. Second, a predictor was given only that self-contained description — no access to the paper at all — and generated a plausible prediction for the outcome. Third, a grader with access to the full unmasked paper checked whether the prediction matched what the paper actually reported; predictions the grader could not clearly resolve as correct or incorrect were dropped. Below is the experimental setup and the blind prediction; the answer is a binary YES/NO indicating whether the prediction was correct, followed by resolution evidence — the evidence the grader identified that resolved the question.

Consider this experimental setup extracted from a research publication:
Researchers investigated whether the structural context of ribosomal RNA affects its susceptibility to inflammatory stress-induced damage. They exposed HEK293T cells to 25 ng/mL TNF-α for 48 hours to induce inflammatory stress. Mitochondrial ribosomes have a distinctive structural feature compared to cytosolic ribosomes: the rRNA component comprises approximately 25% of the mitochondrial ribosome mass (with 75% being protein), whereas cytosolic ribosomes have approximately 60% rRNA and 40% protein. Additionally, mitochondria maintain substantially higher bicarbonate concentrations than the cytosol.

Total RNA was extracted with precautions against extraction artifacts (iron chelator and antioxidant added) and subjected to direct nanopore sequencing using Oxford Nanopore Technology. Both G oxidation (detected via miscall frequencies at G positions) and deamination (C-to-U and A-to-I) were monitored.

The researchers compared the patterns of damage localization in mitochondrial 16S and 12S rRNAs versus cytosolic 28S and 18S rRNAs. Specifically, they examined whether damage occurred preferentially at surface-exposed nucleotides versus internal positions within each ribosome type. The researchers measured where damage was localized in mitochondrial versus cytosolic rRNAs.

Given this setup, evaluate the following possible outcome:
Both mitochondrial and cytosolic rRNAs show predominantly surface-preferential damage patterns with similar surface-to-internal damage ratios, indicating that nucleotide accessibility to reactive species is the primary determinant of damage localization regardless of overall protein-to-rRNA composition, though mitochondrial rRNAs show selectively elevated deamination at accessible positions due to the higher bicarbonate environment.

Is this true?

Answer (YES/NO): NO